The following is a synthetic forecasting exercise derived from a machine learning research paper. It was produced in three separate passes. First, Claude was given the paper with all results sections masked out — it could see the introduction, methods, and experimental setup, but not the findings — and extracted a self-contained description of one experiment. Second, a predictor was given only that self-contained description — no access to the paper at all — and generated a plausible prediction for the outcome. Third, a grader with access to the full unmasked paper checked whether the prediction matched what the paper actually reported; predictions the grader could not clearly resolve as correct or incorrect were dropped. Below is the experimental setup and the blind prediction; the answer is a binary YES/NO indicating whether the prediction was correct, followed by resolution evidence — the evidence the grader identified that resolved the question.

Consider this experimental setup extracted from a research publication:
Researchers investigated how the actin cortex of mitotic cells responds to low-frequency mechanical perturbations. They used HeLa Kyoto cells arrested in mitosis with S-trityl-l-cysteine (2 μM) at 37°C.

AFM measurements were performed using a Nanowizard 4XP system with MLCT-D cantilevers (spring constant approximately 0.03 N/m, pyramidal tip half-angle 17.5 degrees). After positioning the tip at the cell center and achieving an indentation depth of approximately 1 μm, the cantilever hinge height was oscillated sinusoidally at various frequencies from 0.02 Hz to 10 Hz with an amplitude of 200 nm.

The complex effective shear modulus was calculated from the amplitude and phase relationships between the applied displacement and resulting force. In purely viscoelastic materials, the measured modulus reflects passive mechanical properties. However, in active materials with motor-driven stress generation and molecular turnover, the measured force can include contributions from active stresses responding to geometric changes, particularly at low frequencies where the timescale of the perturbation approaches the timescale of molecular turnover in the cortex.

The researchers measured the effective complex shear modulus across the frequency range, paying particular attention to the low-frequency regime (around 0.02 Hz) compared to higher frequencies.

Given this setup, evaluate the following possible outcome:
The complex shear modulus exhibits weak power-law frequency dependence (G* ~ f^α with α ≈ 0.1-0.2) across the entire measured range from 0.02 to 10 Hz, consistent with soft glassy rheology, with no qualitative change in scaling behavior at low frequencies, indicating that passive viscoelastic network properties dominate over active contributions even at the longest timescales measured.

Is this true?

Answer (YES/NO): NO